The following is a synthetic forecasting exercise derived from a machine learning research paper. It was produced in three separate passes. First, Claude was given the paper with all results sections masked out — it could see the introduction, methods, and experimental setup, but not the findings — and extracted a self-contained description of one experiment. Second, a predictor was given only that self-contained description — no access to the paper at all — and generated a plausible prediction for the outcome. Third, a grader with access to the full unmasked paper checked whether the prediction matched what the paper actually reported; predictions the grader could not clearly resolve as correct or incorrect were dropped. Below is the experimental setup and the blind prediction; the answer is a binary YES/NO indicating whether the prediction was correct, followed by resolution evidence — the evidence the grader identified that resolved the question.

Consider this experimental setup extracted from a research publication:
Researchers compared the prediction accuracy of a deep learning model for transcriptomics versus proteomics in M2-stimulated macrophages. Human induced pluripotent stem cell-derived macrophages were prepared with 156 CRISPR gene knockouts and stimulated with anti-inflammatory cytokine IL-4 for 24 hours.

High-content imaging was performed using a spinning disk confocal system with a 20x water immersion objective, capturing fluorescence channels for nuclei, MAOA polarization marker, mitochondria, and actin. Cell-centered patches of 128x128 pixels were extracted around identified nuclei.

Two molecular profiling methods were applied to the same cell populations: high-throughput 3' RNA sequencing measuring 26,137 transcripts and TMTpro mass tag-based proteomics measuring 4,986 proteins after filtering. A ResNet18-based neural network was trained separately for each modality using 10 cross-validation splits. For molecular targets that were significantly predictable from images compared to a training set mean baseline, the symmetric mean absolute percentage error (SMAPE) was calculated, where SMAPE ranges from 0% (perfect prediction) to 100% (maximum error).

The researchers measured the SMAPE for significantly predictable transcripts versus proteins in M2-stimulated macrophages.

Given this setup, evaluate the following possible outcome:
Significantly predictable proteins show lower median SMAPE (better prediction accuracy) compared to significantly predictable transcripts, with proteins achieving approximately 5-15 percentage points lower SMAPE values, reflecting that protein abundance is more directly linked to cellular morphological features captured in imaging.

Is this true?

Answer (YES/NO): NO